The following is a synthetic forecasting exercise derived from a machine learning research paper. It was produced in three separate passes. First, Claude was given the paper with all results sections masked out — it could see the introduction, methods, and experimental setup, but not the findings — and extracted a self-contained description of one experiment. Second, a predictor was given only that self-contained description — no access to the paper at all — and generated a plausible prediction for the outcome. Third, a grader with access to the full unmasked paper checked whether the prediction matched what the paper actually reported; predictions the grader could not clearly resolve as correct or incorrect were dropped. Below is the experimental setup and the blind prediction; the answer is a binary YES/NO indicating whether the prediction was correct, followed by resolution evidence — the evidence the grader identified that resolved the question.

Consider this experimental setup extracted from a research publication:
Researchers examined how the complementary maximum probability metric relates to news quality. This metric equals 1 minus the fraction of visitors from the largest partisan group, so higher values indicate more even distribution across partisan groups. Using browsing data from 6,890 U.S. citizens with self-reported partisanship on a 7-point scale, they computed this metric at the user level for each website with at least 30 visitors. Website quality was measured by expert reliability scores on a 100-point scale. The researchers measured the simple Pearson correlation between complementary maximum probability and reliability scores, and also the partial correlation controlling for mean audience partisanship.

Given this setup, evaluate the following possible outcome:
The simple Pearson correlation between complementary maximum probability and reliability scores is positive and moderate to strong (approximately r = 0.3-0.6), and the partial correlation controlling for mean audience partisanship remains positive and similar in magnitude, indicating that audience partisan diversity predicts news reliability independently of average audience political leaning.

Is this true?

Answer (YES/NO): NO